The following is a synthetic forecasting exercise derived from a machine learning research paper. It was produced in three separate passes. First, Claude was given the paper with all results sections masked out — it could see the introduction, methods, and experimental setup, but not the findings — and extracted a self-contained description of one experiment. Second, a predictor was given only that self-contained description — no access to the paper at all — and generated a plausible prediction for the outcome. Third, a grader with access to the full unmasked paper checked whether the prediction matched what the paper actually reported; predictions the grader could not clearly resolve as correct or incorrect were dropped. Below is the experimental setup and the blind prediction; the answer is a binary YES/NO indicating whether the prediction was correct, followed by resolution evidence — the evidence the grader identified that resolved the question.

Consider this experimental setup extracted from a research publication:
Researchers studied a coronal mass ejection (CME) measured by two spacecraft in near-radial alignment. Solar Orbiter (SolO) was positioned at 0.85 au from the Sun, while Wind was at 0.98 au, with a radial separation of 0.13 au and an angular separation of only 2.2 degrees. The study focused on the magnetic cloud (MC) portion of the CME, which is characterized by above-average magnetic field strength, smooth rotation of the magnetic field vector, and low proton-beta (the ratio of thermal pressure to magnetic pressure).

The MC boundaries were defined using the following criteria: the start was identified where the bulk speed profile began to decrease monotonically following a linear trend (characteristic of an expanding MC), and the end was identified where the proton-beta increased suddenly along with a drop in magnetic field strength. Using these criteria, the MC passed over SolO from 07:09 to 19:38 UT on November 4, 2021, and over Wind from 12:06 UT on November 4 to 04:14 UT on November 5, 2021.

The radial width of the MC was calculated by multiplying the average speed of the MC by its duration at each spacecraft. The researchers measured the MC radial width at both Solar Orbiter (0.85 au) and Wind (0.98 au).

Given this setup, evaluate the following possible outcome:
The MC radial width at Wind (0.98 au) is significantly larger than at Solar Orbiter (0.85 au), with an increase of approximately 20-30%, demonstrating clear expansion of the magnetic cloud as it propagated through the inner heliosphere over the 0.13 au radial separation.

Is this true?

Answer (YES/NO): NO